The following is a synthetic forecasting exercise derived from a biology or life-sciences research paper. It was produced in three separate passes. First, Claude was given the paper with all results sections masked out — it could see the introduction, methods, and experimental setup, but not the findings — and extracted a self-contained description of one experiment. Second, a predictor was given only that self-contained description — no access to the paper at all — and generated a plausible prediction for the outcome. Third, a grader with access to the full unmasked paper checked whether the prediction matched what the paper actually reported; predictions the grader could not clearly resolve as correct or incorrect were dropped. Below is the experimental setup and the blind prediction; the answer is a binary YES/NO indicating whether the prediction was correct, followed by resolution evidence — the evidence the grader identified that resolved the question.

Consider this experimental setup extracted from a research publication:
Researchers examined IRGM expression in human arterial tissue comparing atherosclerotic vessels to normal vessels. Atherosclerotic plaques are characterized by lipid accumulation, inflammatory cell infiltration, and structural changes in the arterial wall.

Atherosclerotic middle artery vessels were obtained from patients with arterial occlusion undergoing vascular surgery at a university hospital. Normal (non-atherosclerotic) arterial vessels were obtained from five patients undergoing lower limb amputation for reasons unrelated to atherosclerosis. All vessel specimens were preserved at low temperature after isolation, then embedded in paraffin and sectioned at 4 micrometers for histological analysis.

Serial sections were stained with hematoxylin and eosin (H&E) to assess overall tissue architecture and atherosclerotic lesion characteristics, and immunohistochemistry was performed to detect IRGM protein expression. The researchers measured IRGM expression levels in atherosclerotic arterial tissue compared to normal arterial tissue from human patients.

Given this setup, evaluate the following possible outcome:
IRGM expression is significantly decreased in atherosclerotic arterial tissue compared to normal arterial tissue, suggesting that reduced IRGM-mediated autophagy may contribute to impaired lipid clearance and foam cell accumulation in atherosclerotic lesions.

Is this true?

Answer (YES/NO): NO